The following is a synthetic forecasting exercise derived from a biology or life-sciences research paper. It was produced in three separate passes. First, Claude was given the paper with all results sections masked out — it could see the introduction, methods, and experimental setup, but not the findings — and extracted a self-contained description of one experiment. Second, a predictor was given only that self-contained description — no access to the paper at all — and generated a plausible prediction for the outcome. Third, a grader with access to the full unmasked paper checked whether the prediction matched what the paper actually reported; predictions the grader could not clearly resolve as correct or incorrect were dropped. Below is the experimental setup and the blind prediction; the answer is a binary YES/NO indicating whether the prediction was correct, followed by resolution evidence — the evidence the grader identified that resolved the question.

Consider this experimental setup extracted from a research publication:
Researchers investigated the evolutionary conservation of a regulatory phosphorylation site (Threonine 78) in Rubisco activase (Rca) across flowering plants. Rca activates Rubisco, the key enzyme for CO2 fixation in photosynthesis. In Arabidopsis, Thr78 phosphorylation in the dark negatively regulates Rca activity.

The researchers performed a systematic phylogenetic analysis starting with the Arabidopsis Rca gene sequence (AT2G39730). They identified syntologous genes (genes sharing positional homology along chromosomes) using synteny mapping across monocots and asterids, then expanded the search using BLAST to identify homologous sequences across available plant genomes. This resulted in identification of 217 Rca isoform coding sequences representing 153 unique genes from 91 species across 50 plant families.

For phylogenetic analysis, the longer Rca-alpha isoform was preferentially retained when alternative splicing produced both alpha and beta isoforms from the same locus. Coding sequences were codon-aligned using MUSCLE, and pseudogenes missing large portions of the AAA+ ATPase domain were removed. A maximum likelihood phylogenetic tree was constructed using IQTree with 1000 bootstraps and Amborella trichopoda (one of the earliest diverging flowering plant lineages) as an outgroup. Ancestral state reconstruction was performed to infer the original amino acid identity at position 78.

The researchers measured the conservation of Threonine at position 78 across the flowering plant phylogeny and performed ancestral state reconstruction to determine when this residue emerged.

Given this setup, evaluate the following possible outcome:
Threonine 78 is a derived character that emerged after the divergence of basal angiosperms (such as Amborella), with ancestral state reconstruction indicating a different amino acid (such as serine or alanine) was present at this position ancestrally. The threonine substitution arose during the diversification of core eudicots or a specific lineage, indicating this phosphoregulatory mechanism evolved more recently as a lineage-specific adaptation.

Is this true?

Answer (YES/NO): NO